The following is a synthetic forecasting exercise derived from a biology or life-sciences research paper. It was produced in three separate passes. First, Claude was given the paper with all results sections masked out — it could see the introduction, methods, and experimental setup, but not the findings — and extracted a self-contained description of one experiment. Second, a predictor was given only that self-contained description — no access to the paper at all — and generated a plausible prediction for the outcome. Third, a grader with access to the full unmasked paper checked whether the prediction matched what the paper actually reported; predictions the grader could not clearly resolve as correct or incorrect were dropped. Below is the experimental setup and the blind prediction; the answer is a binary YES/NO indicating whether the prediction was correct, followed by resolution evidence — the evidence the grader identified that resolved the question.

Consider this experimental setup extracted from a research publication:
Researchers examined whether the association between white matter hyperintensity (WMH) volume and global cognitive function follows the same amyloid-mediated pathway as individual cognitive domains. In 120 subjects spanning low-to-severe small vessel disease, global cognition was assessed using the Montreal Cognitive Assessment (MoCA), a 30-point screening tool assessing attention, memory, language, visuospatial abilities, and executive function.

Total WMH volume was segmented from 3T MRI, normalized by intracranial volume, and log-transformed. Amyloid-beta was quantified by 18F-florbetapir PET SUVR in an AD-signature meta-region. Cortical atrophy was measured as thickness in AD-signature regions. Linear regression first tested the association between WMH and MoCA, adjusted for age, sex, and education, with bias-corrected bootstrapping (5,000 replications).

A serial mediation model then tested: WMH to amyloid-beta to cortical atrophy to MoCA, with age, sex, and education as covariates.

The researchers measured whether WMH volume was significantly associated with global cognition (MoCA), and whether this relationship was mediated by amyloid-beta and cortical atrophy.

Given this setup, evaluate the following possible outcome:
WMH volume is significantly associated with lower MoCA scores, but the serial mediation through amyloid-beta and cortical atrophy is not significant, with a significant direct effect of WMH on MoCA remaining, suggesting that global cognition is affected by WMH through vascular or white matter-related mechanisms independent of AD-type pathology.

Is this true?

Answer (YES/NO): NO